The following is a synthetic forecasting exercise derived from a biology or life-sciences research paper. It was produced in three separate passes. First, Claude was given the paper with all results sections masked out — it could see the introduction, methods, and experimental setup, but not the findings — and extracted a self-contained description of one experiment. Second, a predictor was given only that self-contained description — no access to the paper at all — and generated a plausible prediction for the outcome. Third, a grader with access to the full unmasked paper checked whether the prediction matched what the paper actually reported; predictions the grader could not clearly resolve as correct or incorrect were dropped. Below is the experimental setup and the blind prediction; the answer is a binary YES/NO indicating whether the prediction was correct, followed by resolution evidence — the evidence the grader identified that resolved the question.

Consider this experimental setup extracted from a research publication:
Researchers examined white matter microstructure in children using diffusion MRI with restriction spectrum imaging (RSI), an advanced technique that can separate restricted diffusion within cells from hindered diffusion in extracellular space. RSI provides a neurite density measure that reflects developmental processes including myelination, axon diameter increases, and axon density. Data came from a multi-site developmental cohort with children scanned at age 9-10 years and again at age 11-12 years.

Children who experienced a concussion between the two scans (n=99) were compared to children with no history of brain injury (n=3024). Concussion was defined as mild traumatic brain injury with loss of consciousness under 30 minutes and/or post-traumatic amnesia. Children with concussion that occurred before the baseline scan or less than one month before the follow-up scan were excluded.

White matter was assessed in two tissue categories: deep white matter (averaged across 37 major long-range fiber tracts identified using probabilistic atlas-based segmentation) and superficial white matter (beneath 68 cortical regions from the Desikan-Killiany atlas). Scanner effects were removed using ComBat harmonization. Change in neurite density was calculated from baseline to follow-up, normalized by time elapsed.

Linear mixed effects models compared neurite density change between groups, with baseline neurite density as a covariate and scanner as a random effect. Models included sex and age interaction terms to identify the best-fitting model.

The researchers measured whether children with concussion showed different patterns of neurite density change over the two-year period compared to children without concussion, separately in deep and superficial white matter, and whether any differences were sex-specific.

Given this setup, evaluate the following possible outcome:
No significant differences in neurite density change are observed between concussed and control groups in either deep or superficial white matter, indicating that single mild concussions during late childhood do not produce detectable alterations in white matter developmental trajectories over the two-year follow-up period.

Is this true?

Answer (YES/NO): NO